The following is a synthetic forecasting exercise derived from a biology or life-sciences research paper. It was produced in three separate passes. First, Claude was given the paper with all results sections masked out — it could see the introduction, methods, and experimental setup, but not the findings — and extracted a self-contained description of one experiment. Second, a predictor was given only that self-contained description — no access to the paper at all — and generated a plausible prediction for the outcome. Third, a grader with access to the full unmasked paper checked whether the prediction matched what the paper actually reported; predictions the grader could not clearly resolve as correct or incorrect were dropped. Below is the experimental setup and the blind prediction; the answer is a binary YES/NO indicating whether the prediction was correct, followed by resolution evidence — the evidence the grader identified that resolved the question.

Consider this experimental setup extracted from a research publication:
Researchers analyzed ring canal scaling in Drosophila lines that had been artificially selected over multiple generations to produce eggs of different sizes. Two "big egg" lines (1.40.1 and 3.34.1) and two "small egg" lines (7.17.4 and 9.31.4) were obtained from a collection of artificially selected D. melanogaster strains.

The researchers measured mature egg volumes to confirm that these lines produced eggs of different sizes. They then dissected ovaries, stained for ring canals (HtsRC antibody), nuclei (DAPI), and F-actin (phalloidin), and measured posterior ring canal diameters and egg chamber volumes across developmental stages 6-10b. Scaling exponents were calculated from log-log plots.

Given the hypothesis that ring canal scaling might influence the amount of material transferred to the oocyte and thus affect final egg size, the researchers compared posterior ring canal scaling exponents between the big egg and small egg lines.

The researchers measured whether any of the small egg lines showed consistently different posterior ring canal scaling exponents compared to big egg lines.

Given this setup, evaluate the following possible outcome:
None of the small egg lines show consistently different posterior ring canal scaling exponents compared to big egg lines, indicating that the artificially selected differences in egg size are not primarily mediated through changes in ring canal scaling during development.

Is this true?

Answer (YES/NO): NO